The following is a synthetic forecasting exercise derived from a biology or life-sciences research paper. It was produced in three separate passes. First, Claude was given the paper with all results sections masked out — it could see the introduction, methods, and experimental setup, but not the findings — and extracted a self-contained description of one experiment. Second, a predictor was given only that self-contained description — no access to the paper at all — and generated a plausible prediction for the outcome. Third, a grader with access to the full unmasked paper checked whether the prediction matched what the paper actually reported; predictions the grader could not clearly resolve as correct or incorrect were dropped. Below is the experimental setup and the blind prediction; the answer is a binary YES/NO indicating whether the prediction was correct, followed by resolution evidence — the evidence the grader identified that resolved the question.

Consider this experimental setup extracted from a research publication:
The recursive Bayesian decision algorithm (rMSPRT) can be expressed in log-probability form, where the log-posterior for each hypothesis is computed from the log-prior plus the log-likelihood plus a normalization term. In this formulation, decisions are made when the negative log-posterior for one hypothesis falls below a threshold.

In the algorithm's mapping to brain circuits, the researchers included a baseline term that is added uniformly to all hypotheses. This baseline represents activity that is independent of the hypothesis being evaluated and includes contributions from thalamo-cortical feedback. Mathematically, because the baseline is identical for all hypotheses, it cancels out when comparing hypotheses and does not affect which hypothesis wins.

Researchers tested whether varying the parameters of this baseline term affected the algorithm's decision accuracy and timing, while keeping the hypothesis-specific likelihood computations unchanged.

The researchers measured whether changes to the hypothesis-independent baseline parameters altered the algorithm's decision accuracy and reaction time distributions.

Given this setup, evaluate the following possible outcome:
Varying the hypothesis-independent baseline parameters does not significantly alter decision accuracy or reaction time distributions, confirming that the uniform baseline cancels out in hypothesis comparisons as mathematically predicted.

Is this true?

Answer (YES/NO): YES